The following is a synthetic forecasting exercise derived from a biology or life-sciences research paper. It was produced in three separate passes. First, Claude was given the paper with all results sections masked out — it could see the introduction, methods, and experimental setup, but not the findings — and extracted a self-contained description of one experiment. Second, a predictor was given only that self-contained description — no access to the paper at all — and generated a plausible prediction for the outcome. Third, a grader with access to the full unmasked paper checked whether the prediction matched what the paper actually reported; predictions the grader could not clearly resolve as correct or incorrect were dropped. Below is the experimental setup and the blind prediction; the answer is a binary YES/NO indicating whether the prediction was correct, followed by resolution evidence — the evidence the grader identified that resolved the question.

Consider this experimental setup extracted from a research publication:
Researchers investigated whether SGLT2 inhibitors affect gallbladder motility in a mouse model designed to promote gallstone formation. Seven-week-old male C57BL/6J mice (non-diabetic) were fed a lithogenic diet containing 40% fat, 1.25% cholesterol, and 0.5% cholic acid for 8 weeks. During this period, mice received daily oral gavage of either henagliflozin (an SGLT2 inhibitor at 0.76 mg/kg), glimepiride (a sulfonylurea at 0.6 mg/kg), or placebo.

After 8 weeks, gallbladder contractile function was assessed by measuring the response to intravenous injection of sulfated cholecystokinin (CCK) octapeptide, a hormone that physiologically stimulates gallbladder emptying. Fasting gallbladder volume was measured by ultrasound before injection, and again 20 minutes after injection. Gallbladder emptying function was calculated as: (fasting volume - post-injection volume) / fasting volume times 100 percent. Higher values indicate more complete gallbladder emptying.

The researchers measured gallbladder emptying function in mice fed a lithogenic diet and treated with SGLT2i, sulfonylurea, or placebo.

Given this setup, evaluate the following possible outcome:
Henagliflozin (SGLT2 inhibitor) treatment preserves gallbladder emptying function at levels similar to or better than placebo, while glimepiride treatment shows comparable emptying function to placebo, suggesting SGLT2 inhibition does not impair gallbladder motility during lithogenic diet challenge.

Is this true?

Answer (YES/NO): YES